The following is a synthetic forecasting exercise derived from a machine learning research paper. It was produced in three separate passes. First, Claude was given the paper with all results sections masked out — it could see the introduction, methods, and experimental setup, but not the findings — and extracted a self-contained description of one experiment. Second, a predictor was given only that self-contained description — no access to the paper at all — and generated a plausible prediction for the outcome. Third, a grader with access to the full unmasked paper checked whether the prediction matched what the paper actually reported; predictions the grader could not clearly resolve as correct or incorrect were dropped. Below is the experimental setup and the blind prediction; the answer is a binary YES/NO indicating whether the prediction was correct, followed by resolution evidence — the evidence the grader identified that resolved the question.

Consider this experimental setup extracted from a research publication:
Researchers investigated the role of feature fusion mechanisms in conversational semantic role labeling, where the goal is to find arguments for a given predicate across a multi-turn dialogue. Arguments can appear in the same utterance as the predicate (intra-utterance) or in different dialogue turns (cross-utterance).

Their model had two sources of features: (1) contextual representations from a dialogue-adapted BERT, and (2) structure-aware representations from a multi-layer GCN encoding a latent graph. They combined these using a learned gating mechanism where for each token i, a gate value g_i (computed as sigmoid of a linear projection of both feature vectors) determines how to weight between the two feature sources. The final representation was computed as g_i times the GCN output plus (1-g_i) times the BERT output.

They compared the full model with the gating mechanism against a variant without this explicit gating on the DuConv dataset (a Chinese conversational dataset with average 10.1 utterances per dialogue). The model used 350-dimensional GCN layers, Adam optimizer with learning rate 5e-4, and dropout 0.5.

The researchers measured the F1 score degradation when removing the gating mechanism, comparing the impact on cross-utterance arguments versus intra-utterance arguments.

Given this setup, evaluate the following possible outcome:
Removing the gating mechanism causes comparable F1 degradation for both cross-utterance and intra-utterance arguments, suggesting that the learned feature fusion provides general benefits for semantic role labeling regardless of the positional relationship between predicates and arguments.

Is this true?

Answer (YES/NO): YES